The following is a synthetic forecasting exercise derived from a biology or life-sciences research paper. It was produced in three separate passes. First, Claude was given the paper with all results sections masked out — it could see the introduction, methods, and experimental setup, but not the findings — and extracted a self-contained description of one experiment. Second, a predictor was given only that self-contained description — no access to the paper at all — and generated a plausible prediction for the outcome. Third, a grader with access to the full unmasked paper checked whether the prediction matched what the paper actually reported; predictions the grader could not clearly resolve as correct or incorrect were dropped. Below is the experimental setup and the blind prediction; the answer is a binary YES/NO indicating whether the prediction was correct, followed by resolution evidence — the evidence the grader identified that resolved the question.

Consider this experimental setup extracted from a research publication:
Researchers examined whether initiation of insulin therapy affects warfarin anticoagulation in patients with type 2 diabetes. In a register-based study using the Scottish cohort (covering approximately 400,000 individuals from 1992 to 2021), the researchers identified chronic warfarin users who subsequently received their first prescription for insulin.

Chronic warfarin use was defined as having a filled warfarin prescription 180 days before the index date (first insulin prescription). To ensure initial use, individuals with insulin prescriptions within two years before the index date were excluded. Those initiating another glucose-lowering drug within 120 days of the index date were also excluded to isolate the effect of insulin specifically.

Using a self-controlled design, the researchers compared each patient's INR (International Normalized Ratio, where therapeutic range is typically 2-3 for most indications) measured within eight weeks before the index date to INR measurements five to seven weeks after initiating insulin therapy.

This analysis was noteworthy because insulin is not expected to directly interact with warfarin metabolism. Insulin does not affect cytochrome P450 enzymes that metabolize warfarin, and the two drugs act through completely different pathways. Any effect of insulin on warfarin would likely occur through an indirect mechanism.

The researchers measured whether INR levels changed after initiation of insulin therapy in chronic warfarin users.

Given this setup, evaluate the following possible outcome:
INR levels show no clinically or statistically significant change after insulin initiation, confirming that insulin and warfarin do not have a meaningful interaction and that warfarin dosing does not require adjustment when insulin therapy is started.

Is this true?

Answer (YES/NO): NO